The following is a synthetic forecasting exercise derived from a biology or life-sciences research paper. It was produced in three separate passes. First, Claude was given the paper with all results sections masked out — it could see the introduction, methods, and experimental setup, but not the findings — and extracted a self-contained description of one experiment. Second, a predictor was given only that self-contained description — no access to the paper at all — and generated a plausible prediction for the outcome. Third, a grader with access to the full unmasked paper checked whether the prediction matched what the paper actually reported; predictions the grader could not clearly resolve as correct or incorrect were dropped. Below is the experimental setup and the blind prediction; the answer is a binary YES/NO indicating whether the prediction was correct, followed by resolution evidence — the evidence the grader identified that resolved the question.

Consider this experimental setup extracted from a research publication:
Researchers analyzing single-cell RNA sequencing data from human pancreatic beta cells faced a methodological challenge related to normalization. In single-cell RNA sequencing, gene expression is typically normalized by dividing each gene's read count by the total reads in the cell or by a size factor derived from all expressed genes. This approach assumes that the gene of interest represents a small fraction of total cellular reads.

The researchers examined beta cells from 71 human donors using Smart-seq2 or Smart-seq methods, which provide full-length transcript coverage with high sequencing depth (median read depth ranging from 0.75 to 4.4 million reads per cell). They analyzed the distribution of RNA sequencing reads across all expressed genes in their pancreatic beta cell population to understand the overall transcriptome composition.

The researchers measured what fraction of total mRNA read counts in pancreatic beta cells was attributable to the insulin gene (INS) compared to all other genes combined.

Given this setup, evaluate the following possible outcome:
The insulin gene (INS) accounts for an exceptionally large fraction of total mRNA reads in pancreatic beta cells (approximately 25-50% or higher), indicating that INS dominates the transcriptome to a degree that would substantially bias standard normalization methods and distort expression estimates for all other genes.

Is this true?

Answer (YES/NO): YES